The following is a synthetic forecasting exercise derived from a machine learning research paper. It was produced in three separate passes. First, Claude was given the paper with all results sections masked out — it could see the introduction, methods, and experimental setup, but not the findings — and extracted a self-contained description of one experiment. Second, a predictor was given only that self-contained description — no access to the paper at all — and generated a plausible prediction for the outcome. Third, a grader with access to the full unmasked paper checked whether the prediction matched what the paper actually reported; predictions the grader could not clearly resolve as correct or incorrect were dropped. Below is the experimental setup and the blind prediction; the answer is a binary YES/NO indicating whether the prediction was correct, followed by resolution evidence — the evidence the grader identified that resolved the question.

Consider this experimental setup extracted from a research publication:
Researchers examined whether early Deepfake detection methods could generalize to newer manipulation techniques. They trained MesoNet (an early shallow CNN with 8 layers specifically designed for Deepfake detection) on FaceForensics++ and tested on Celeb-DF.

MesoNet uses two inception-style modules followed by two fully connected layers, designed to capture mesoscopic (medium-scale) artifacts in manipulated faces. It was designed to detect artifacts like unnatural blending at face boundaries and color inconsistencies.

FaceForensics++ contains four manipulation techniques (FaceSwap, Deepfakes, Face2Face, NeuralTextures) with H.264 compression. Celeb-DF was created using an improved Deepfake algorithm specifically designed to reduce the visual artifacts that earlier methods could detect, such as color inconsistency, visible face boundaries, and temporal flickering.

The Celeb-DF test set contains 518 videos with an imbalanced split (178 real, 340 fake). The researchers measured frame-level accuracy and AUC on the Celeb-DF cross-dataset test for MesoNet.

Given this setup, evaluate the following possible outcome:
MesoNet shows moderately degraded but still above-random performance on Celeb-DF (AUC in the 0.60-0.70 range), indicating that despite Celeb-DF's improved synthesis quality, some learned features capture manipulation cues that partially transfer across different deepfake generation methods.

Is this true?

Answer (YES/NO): NO